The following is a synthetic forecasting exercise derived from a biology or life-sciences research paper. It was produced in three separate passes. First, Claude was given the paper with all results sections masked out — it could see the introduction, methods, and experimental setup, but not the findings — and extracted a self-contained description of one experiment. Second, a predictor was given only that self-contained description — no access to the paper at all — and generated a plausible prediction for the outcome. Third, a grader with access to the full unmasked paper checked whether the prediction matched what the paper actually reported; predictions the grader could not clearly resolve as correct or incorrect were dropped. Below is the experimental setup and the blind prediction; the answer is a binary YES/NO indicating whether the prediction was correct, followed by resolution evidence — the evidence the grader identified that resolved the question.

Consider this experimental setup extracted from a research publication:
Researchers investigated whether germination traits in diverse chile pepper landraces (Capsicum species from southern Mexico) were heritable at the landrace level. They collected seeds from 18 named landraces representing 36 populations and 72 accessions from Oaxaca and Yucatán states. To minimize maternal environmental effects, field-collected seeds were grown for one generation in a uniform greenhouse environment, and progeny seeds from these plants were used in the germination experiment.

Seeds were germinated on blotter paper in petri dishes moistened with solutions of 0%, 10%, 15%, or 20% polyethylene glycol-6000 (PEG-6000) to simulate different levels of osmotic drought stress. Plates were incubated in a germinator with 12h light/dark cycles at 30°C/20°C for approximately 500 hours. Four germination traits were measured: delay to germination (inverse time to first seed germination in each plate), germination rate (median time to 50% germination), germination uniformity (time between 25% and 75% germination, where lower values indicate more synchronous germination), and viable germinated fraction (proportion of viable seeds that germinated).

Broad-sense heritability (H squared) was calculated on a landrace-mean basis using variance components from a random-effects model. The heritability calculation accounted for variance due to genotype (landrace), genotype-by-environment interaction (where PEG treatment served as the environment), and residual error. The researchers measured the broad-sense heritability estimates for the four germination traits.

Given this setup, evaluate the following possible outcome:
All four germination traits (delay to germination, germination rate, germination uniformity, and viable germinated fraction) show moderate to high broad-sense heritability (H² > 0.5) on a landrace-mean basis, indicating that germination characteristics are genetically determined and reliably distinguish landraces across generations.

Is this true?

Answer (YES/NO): NO